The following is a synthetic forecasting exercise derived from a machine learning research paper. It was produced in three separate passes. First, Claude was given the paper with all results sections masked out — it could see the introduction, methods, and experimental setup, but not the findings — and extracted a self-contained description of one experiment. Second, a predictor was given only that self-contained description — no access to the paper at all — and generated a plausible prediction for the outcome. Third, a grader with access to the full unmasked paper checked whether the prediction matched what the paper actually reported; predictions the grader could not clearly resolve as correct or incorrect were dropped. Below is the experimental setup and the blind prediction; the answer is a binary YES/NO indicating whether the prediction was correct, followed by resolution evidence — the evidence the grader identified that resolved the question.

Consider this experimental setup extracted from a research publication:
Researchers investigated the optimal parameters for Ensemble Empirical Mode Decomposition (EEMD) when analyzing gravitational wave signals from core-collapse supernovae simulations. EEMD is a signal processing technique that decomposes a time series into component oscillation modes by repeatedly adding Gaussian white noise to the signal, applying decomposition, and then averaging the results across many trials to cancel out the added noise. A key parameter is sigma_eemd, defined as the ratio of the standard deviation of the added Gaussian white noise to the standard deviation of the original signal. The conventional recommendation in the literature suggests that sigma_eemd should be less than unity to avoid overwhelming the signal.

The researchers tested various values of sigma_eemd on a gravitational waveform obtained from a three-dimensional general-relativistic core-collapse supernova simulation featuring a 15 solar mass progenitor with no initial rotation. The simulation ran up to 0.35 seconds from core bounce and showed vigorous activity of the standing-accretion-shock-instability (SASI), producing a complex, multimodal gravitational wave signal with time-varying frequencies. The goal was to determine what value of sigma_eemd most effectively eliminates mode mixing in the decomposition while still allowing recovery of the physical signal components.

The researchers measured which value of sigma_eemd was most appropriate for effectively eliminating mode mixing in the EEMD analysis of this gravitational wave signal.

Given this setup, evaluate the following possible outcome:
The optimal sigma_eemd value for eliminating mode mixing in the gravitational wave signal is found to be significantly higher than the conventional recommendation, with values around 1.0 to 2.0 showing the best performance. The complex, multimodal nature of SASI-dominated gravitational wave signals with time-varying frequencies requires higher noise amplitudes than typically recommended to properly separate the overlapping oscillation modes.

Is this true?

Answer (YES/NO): NO